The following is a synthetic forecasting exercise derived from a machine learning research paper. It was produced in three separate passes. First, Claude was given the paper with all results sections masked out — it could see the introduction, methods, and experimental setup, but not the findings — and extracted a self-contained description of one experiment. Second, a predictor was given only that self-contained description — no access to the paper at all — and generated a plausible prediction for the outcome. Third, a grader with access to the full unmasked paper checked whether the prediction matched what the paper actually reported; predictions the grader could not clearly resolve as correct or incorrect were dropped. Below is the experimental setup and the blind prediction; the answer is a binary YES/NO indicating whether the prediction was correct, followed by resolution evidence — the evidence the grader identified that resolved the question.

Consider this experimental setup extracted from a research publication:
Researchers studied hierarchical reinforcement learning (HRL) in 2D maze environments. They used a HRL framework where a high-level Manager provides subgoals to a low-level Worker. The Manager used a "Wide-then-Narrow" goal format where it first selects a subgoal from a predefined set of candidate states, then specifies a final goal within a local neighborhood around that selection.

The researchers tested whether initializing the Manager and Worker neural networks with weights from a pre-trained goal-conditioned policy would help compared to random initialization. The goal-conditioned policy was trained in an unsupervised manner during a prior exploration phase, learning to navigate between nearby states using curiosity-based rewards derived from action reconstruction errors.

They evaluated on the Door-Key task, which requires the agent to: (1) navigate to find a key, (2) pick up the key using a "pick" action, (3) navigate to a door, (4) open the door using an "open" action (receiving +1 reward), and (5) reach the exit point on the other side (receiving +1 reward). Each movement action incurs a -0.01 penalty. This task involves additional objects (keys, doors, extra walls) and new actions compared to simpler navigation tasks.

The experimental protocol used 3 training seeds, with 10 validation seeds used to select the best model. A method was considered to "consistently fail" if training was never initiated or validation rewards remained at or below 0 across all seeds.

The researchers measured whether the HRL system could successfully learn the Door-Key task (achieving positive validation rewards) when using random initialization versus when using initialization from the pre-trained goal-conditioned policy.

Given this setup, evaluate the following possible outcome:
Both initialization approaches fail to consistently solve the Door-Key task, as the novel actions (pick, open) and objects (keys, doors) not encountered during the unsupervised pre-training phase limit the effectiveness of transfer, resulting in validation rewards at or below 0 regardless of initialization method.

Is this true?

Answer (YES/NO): NO